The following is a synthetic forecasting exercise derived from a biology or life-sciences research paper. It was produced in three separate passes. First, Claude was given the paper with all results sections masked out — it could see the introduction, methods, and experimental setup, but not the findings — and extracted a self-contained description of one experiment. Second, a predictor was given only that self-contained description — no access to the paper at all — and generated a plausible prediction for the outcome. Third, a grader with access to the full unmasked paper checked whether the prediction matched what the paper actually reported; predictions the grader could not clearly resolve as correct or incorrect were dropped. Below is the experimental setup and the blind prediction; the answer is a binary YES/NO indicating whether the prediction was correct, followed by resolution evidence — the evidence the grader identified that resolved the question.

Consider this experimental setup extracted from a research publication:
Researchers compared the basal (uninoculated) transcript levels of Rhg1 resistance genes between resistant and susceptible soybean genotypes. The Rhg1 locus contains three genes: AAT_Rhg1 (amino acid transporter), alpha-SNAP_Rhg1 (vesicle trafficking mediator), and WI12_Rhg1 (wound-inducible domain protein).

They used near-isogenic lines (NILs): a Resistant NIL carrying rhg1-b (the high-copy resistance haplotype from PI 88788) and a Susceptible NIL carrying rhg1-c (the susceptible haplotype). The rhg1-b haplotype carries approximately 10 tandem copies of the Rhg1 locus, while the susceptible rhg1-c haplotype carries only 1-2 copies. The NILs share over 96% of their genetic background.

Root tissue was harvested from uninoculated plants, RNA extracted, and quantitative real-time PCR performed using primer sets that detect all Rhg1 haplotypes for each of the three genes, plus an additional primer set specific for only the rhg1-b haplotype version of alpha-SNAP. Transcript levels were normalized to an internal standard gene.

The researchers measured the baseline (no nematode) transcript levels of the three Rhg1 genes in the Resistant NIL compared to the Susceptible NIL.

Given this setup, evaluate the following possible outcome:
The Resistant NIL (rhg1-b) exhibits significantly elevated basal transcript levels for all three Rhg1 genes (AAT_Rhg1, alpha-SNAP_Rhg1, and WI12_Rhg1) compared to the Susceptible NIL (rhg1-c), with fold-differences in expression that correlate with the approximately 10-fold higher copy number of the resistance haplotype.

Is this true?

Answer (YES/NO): YES